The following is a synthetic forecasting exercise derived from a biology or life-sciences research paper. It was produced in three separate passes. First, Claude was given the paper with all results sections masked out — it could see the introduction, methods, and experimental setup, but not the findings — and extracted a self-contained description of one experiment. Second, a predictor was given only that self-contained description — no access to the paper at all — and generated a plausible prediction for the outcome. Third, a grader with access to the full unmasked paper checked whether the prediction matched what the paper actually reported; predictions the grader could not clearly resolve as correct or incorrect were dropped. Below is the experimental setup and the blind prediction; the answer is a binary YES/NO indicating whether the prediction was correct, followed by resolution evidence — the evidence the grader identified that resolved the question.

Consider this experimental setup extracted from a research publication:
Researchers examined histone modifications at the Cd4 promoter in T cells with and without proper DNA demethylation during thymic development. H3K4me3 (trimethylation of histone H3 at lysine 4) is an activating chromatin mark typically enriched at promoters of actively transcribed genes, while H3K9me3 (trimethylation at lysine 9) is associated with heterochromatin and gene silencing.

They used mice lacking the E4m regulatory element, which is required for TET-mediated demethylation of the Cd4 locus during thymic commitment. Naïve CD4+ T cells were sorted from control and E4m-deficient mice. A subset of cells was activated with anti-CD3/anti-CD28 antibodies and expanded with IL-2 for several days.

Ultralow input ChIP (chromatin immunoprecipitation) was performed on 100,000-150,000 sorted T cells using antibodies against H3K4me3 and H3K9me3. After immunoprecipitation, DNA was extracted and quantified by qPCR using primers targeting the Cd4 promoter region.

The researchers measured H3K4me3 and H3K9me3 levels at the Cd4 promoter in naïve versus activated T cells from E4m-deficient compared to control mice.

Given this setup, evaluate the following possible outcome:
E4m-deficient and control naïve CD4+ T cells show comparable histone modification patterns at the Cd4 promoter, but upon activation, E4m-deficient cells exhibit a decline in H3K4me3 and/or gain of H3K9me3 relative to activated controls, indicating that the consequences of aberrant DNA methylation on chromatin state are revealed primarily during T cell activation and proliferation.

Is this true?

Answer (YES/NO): NO